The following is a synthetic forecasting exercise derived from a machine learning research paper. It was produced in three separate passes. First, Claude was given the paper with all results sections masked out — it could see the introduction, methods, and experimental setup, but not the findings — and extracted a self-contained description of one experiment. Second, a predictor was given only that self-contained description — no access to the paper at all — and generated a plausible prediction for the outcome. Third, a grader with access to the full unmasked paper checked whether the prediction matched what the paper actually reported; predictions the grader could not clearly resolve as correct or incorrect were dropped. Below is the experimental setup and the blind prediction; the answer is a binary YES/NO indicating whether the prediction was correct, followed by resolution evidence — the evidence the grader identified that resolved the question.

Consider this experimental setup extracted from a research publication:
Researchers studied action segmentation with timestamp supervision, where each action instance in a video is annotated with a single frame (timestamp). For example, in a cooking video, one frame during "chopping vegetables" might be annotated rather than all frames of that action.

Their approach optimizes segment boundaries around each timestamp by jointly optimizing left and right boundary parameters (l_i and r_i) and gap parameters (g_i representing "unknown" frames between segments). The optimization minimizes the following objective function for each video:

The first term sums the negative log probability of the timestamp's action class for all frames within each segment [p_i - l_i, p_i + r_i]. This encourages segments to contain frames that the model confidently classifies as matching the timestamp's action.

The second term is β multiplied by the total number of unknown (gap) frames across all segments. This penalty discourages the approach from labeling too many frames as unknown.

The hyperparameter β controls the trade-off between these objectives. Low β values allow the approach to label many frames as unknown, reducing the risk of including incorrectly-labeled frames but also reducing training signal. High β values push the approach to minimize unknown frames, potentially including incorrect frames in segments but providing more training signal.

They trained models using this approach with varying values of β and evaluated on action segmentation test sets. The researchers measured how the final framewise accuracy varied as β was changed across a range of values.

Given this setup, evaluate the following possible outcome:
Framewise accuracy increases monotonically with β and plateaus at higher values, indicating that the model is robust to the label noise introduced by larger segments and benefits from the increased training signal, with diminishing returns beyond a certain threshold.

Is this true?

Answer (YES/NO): NO